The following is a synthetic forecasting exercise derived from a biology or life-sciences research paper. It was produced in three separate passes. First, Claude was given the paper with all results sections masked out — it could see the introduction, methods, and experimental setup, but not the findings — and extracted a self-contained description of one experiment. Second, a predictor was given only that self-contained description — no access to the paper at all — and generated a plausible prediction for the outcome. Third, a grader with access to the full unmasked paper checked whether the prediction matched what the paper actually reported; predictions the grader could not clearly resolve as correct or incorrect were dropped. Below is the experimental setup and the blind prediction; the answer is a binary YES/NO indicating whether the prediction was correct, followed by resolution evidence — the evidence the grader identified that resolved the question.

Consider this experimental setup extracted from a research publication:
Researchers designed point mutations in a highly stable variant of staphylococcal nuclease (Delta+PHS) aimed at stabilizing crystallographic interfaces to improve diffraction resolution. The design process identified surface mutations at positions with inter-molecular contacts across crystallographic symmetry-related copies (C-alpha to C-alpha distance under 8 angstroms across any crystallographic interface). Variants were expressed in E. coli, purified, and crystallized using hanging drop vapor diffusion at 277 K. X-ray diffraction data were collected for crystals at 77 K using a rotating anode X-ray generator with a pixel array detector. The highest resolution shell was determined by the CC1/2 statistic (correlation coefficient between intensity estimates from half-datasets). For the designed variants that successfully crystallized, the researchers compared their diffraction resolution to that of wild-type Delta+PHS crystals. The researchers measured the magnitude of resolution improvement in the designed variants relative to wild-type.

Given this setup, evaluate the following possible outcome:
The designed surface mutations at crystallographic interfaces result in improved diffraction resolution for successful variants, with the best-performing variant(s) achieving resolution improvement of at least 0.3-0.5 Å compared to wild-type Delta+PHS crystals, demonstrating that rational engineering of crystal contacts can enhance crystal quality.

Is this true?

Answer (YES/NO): NO